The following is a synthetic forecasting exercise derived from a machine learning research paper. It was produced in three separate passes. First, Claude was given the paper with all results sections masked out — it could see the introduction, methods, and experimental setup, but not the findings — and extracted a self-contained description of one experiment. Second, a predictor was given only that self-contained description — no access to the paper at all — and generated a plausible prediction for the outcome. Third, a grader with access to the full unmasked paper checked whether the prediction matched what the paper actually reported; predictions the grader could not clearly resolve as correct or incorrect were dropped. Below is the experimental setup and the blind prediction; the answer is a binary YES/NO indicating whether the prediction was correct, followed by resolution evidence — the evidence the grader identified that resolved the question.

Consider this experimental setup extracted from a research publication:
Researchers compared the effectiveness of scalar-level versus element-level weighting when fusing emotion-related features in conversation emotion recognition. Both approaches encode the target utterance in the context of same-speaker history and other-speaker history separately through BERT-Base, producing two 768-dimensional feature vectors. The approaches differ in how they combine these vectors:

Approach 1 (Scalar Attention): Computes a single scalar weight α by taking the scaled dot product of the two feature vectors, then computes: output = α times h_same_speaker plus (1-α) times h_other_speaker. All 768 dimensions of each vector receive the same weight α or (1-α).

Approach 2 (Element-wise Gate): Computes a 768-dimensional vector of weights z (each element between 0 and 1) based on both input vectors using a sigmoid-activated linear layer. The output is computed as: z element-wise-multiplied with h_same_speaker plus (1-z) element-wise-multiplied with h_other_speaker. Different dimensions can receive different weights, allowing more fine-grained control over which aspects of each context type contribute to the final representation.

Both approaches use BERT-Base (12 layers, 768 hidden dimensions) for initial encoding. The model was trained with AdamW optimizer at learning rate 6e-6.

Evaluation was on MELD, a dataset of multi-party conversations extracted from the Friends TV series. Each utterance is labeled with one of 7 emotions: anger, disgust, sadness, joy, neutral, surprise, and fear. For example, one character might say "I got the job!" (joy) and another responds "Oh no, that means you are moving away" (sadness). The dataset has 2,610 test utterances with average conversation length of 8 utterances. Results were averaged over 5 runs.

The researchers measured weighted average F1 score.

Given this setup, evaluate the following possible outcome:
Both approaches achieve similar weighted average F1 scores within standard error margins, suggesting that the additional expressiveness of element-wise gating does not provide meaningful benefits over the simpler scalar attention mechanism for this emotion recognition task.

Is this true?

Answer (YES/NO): NO